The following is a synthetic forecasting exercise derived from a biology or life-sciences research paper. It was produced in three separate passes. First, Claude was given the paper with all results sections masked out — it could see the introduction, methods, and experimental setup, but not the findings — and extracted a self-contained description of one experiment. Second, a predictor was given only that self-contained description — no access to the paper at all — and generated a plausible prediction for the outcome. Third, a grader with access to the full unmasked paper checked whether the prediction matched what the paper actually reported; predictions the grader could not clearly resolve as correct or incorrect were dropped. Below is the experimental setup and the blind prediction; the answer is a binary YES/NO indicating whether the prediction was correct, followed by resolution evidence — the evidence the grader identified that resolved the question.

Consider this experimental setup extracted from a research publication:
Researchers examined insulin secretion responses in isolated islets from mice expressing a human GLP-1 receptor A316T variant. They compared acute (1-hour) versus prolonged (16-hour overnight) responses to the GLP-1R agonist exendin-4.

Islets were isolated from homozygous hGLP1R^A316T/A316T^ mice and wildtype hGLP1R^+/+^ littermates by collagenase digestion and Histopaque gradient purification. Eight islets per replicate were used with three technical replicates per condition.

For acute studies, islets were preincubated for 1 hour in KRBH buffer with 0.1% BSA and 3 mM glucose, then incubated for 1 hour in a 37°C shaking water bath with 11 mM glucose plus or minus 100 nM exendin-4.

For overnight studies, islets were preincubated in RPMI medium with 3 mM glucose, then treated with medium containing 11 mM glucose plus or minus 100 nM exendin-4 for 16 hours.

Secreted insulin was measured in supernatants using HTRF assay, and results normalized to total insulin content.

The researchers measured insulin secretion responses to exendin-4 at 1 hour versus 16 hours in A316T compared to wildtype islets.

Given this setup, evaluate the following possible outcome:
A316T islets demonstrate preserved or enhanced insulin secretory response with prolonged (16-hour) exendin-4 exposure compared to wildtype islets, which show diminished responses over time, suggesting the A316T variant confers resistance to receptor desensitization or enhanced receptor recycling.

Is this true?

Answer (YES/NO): NO